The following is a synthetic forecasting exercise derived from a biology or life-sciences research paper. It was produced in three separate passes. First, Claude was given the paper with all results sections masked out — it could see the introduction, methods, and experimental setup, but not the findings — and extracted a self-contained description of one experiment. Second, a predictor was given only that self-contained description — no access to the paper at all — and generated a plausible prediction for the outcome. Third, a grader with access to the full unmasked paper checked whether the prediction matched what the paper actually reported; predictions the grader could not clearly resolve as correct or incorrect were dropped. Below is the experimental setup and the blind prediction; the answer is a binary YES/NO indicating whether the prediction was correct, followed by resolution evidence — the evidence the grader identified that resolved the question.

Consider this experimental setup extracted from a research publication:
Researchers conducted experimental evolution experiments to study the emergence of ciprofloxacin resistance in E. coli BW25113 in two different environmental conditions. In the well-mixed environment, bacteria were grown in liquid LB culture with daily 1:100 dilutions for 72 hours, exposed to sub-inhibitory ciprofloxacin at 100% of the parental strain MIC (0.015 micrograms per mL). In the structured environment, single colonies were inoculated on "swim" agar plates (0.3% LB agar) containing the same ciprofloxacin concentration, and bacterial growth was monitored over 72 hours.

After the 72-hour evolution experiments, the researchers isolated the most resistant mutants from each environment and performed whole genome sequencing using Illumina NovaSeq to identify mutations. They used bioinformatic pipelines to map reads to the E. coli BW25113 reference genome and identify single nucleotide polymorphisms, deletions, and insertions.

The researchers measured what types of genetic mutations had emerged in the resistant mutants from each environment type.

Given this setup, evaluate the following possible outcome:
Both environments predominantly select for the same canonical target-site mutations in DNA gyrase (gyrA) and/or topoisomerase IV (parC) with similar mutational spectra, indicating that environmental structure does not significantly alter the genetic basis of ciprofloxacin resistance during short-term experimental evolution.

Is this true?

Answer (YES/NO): NO